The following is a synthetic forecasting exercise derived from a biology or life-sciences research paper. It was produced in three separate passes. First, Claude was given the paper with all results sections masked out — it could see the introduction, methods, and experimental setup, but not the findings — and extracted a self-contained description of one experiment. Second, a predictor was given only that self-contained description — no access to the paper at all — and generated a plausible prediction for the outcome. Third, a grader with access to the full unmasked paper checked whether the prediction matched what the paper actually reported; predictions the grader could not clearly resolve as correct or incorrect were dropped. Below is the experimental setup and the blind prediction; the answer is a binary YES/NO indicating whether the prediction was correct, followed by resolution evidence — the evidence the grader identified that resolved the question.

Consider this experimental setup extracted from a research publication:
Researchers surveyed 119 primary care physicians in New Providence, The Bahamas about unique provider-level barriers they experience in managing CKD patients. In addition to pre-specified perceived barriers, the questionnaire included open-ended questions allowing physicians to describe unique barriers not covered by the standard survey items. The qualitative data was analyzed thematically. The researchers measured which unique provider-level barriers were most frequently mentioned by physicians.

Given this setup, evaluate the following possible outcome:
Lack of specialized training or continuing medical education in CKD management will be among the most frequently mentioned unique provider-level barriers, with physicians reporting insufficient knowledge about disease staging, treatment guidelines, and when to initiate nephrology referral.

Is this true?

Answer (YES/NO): YES